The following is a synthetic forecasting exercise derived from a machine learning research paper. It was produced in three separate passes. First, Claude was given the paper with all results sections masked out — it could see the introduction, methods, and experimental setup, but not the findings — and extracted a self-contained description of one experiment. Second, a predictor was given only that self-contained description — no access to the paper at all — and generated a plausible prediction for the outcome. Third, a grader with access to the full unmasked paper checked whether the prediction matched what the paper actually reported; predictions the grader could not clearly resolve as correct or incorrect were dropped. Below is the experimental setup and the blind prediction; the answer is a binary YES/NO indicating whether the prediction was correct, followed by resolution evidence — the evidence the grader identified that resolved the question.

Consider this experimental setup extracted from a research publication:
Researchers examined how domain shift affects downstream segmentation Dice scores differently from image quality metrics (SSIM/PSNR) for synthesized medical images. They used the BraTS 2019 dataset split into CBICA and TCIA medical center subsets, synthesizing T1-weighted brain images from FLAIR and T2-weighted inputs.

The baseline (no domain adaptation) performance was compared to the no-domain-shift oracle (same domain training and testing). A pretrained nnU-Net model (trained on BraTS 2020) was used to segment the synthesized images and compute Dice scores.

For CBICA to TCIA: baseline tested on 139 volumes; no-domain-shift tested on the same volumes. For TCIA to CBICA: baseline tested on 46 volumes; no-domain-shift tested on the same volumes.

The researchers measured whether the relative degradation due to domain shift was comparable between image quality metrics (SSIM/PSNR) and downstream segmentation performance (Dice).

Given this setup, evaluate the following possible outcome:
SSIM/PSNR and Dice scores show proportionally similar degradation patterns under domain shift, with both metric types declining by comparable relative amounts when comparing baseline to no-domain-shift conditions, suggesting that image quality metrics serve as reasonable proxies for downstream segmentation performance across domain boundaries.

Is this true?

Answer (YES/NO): NO